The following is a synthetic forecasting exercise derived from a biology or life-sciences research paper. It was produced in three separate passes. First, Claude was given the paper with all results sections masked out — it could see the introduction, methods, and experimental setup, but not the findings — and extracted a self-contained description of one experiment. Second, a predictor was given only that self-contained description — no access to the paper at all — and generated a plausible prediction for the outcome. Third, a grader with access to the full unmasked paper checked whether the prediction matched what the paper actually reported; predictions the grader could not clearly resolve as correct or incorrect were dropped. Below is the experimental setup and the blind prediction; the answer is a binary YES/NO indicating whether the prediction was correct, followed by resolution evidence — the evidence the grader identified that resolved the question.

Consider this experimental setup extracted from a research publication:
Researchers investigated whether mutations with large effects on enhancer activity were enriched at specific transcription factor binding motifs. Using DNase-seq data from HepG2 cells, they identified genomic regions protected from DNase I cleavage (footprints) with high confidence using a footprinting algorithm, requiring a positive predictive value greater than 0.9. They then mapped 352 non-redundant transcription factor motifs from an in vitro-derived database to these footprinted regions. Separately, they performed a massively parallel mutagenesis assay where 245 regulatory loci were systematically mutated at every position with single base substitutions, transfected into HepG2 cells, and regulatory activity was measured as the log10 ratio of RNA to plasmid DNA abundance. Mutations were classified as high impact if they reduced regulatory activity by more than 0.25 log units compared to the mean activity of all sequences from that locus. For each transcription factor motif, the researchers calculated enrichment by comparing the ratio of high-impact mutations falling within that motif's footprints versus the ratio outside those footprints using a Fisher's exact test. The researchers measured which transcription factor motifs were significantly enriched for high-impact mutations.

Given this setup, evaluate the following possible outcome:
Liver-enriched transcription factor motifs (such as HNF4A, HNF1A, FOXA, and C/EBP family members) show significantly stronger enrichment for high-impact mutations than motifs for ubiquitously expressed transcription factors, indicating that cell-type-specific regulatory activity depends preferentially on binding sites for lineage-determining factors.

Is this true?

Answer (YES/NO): NO